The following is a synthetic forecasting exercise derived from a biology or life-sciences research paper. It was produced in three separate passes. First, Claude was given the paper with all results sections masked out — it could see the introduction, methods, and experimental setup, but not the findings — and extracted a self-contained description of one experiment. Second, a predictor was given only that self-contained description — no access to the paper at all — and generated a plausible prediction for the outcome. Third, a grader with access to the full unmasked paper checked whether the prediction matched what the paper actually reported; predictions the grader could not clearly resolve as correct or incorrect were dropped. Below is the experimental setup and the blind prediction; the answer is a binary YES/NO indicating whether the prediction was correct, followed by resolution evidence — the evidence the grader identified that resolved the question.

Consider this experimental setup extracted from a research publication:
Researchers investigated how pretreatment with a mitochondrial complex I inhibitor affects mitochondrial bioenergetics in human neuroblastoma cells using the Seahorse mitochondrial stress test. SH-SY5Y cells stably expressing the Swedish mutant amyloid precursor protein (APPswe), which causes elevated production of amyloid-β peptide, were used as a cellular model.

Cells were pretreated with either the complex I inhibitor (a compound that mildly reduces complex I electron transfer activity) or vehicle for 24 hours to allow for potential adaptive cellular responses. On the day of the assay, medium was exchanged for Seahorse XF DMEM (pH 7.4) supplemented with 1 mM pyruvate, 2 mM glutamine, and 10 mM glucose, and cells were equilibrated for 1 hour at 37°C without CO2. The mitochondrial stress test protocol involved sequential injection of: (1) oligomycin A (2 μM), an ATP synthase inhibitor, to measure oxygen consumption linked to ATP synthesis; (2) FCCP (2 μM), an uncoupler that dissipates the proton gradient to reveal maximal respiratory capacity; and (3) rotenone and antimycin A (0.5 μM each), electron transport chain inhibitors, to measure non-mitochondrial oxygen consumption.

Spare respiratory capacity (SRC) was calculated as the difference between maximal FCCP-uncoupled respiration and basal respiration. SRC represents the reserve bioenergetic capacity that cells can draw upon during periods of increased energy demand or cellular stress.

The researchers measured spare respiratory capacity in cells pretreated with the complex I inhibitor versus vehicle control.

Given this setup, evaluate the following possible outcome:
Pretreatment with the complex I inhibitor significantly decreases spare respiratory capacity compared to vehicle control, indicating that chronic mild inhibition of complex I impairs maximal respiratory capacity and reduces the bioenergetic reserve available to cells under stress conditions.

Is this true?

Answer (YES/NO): NO